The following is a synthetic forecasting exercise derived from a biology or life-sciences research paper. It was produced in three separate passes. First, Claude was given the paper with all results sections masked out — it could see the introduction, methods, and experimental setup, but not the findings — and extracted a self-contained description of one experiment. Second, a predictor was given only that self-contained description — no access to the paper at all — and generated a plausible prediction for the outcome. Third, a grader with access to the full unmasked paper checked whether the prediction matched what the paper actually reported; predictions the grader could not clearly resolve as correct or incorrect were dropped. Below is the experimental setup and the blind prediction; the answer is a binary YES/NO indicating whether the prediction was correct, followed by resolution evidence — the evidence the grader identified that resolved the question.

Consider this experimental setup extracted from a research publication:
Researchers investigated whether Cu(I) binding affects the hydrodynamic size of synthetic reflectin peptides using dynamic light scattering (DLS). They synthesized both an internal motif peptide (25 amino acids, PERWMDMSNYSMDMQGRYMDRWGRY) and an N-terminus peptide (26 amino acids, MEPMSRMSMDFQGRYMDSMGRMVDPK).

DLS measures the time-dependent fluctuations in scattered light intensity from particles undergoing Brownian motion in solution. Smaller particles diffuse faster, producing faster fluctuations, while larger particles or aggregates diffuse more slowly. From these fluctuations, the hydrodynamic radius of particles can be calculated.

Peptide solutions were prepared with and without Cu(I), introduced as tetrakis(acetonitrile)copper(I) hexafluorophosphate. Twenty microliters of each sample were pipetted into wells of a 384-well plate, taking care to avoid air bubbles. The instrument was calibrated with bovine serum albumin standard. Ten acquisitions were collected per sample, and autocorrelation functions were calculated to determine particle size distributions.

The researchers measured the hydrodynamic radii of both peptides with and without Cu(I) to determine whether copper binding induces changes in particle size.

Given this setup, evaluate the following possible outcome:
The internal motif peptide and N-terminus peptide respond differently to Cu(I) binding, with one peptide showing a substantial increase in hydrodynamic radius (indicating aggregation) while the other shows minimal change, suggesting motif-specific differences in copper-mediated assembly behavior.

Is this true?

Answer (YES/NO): NO